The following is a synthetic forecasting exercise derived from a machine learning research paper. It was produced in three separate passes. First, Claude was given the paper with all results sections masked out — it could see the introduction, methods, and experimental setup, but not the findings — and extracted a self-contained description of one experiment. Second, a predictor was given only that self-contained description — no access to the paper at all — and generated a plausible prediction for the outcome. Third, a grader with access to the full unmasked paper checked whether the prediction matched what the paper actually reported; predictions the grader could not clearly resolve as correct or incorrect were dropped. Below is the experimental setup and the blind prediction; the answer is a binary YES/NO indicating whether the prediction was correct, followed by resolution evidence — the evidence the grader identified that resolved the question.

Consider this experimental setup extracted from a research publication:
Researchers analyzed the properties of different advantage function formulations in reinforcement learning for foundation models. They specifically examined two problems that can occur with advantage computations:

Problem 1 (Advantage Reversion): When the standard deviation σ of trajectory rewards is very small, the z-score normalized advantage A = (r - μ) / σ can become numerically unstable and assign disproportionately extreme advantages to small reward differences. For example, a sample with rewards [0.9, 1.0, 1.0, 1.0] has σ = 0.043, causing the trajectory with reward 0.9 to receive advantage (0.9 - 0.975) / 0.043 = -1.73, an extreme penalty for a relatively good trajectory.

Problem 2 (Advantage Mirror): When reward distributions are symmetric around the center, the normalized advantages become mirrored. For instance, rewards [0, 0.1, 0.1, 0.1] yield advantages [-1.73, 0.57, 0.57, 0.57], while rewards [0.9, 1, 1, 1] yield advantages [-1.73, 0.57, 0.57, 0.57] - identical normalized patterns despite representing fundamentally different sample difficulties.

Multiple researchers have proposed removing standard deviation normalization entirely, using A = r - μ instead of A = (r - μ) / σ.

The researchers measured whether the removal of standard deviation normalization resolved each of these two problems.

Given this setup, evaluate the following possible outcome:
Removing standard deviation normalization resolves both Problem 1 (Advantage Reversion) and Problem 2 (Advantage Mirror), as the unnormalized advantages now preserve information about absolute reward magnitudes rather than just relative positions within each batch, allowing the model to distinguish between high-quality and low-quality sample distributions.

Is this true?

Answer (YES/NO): NO